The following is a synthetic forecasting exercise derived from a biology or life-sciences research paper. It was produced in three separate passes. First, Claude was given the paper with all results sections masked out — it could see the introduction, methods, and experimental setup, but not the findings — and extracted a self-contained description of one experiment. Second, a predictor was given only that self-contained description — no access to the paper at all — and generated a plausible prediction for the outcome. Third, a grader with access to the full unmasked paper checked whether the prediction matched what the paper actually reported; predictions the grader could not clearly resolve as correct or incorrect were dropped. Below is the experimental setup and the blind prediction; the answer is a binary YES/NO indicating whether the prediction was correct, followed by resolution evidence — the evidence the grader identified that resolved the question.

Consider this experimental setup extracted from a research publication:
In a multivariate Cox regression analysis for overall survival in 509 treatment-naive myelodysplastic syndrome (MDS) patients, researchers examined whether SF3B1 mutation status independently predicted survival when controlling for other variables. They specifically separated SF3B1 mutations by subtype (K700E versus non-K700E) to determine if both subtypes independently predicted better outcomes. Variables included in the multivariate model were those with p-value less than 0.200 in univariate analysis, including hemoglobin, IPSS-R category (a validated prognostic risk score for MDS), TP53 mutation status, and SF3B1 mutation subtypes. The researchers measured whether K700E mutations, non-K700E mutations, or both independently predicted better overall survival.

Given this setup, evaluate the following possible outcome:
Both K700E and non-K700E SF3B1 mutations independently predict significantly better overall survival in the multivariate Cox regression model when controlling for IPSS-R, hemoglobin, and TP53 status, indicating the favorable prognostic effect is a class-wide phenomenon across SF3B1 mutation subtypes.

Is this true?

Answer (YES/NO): NO